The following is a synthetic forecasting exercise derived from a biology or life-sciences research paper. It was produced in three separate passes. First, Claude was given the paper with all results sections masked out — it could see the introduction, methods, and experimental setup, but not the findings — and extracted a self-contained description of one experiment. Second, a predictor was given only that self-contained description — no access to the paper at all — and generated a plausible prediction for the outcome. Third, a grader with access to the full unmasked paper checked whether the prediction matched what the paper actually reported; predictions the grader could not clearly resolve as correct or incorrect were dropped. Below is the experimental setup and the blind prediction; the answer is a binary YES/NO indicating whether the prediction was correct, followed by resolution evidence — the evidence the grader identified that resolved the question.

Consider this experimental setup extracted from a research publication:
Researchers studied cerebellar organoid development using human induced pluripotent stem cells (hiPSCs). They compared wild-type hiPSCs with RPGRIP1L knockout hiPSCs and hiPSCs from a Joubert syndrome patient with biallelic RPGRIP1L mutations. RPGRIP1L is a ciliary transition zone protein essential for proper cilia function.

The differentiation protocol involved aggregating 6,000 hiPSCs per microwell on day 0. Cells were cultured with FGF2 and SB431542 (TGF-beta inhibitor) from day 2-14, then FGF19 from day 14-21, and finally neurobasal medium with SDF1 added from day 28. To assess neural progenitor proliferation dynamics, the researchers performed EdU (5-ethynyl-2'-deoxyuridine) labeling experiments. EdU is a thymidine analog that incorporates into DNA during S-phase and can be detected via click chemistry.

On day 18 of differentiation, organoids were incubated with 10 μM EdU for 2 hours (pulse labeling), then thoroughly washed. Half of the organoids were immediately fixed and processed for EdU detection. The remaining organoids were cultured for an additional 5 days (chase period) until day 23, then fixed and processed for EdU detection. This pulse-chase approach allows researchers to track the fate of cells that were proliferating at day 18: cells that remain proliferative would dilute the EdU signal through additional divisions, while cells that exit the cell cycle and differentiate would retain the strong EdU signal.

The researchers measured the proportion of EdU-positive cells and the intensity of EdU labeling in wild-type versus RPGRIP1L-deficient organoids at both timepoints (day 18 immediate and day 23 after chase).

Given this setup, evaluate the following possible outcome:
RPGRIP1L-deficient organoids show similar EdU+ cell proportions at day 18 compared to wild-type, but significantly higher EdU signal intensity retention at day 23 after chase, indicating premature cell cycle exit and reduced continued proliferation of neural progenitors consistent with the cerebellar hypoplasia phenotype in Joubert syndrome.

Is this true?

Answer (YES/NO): NO